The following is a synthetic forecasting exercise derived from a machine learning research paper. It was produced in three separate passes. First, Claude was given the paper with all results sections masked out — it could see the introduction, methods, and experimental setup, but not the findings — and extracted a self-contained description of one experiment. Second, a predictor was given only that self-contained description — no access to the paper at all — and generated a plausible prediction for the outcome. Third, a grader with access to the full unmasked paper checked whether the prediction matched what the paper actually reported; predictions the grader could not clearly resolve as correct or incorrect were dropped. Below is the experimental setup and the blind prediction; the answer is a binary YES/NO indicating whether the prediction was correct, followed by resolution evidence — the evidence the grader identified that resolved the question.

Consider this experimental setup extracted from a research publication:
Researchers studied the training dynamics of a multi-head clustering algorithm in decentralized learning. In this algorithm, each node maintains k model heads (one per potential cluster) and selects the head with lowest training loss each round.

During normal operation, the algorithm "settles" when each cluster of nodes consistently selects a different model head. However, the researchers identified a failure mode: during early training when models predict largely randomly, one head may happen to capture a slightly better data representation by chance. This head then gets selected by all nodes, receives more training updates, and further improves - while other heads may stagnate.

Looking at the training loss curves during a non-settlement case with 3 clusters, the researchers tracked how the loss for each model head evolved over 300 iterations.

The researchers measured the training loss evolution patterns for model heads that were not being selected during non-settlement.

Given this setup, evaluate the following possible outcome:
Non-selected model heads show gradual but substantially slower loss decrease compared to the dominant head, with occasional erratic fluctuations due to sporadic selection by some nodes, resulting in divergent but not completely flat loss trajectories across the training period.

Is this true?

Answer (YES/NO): NO